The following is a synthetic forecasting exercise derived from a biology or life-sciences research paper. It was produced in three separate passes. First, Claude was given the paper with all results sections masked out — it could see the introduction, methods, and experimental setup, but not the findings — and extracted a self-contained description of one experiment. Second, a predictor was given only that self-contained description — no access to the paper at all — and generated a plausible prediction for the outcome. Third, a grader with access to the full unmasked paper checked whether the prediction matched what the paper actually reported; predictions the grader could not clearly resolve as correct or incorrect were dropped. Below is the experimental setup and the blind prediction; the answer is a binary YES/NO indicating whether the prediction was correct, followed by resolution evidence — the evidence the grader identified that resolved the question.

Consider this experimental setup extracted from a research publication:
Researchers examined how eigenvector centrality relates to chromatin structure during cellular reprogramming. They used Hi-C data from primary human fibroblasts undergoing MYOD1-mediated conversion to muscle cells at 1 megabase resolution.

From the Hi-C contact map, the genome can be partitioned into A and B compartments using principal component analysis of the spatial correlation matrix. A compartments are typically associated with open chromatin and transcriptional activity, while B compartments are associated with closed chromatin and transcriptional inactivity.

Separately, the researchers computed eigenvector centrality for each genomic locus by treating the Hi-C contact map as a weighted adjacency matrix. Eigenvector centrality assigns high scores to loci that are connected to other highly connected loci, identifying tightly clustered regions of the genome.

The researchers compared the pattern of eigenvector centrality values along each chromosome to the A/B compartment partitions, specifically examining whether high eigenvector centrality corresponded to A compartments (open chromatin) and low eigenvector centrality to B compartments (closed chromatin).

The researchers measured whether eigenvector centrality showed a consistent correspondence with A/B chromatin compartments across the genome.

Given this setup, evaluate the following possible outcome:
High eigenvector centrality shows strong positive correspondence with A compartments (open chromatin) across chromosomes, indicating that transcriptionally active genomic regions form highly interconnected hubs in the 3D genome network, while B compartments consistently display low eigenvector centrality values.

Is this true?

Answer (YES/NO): YES